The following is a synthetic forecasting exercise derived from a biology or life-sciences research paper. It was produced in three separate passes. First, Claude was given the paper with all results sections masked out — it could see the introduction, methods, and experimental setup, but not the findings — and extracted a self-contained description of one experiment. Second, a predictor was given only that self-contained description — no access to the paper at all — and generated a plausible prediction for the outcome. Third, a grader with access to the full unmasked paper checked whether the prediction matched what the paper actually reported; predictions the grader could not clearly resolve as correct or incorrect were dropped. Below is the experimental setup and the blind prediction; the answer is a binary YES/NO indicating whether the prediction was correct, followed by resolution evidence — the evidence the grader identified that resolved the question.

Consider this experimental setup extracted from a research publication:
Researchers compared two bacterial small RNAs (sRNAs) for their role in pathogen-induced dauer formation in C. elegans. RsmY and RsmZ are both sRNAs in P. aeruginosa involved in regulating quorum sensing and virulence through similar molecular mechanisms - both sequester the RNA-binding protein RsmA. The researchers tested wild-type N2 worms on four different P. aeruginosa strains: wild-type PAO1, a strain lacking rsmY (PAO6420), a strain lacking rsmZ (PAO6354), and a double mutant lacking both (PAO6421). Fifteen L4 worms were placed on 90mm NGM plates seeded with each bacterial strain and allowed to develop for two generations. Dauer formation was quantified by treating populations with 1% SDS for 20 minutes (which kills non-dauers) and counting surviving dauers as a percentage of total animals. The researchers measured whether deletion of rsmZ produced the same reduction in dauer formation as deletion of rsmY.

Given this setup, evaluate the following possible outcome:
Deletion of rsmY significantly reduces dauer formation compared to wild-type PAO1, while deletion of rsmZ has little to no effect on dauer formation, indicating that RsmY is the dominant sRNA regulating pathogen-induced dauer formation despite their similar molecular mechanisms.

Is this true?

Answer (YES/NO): NO